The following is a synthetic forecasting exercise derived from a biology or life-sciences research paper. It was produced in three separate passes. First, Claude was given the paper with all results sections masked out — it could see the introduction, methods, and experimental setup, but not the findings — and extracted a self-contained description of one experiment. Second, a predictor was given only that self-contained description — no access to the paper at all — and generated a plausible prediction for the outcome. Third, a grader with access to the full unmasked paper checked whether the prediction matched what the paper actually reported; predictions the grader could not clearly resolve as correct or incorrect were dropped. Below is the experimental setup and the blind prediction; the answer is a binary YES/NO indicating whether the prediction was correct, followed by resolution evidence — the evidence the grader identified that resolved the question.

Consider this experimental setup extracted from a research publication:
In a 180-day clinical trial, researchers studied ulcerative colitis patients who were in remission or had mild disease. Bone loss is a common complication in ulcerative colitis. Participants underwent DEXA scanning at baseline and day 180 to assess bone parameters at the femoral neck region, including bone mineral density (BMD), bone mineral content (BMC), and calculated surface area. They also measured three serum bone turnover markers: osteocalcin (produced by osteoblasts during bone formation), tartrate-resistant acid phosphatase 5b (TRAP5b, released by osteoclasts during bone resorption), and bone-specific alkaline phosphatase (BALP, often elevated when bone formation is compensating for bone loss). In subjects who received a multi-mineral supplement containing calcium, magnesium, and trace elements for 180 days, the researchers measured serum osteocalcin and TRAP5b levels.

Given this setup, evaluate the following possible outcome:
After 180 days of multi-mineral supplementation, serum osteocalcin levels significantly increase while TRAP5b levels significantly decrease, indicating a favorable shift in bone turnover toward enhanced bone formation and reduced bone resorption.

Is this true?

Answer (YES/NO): NO